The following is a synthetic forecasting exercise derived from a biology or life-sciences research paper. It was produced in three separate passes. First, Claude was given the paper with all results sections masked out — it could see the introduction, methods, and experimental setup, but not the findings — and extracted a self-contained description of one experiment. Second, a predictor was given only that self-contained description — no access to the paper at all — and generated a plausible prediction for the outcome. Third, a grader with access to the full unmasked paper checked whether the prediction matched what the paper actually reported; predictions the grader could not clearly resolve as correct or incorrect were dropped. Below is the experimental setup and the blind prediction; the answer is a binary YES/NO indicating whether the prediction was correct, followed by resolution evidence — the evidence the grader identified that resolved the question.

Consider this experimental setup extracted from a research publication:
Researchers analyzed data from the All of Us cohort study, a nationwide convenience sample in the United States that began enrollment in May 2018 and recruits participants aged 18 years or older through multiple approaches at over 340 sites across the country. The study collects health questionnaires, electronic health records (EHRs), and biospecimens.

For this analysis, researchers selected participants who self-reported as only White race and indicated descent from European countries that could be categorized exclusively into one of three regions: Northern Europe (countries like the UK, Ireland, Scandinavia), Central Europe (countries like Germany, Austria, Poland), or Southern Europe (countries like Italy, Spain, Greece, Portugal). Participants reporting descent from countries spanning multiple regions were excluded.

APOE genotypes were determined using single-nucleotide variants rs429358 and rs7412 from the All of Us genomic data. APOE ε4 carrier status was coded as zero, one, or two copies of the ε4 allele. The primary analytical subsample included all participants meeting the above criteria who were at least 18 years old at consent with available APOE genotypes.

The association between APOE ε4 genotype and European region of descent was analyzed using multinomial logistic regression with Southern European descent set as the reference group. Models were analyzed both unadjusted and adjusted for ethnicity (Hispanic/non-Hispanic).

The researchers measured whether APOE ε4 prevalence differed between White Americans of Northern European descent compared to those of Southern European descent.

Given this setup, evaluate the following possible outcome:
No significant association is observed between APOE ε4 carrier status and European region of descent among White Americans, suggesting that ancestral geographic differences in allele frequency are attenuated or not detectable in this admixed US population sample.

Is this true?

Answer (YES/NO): NO